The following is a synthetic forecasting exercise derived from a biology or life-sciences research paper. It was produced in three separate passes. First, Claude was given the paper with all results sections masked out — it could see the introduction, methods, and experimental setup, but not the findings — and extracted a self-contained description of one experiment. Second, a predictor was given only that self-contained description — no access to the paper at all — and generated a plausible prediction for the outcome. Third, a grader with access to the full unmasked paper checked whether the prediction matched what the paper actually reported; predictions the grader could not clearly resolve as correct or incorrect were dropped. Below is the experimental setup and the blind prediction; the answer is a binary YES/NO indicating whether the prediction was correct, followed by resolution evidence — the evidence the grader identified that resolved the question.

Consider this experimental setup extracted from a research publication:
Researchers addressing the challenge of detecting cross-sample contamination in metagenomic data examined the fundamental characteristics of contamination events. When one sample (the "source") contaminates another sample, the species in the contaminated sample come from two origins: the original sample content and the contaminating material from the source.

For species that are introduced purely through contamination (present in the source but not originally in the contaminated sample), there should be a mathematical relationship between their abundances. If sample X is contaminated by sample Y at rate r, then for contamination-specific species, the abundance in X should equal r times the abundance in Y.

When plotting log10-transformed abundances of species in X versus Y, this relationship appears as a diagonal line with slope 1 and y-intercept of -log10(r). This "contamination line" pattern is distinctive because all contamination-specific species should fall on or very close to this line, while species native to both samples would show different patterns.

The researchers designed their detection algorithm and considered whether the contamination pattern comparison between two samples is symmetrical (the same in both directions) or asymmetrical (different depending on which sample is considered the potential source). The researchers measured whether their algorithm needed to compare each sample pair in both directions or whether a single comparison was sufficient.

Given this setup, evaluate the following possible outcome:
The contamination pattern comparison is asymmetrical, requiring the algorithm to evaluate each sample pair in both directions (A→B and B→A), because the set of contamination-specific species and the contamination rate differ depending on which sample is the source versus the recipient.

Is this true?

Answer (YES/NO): YES